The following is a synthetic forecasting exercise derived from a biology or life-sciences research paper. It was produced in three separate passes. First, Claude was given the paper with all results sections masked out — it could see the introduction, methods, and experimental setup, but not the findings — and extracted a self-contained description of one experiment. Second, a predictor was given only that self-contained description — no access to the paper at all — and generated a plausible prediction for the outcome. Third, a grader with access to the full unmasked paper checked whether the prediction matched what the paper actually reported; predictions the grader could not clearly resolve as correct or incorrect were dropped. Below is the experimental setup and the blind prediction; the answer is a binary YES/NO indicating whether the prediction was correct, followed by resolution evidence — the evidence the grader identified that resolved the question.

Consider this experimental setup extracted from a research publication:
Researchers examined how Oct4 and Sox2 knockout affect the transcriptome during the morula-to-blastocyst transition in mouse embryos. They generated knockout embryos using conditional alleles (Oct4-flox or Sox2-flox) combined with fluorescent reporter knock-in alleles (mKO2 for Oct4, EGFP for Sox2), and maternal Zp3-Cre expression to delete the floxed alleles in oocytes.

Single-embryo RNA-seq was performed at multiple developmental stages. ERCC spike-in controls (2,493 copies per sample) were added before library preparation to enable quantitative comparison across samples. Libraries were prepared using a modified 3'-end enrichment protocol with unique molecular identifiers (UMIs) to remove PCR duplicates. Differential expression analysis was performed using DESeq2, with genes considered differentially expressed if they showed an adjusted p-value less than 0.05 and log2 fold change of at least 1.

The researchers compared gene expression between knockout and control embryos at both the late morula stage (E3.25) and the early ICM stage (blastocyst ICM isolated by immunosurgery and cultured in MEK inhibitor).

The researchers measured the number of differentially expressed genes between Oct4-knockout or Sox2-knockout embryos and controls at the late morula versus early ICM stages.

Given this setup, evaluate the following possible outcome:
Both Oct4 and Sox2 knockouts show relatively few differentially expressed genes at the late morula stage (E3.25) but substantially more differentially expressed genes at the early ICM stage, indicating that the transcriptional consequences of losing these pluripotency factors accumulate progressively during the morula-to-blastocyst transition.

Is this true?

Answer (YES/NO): YES